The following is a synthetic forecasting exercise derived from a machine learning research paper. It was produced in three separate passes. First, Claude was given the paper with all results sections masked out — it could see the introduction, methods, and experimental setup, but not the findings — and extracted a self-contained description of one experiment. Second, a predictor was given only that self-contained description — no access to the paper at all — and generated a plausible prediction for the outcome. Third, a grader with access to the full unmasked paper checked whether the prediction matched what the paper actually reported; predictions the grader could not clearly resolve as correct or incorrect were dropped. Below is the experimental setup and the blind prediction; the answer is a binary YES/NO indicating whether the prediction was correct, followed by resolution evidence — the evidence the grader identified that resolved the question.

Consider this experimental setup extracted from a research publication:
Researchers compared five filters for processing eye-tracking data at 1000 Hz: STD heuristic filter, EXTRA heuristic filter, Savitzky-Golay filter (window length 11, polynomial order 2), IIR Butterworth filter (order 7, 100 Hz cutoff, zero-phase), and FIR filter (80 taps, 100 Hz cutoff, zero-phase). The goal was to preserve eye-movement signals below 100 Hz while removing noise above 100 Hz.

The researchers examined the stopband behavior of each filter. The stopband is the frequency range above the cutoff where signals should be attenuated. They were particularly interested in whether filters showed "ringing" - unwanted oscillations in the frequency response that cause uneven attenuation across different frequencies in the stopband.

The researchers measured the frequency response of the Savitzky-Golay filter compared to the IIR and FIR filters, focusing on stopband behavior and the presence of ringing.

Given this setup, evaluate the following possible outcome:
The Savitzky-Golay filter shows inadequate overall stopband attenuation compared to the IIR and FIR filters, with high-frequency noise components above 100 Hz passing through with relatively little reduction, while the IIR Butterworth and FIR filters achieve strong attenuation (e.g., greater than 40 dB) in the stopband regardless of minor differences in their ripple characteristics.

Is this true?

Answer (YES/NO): NO